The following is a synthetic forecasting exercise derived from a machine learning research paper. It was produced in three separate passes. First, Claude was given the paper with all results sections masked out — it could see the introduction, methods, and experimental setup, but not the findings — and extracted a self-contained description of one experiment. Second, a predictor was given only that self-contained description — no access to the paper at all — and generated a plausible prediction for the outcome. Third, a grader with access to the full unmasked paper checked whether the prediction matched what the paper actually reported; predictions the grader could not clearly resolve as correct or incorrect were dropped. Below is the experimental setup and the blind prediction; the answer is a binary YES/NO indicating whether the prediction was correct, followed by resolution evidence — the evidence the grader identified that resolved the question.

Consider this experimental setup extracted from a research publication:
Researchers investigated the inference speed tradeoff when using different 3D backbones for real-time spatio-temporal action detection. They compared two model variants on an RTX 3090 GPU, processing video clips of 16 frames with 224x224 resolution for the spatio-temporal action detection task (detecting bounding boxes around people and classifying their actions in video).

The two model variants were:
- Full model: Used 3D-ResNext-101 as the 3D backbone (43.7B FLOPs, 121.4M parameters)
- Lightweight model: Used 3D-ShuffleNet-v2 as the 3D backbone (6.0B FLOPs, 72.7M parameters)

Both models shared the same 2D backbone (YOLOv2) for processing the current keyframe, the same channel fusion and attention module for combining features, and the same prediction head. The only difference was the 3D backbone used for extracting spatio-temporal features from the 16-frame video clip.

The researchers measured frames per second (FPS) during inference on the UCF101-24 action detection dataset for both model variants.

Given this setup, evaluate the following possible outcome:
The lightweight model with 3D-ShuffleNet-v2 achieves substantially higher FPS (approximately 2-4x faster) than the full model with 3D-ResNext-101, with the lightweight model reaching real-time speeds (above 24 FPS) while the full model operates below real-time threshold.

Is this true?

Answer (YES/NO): NO